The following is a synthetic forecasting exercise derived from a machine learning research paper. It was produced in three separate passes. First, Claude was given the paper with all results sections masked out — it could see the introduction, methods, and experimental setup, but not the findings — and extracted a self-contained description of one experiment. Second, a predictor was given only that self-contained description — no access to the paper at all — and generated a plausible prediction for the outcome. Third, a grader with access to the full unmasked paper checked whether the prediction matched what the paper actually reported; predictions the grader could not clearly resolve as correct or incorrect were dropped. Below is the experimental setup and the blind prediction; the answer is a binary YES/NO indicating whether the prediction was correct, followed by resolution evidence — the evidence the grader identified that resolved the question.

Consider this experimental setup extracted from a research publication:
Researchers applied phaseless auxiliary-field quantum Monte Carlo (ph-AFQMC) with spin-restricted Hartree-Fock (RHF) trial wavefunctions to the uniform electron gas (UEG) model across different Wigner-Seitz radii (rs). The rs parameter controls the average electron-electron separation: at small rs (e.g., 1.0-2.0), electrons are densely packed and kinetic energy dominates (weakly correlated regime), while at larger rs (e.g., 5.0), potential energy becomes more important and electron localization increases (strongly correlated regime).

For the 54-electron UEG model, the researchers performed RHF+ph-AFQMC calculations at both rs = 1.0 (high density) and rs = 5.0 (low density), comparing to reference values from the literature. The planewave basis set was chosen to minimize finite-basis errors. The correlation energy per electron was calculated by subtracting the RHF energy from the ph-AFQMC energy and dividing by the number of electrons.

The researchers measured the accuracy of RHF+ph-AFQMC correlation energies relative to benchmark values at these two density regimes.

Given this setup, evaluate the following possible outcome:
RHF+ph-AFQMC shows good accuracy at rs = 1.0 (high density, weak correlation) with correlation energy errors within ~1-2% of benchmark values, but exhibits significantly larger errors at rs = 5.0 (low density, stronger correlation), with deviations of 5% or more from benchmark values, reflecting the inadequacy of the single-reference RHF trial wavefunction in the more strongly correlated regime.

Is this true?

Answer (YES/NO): YES